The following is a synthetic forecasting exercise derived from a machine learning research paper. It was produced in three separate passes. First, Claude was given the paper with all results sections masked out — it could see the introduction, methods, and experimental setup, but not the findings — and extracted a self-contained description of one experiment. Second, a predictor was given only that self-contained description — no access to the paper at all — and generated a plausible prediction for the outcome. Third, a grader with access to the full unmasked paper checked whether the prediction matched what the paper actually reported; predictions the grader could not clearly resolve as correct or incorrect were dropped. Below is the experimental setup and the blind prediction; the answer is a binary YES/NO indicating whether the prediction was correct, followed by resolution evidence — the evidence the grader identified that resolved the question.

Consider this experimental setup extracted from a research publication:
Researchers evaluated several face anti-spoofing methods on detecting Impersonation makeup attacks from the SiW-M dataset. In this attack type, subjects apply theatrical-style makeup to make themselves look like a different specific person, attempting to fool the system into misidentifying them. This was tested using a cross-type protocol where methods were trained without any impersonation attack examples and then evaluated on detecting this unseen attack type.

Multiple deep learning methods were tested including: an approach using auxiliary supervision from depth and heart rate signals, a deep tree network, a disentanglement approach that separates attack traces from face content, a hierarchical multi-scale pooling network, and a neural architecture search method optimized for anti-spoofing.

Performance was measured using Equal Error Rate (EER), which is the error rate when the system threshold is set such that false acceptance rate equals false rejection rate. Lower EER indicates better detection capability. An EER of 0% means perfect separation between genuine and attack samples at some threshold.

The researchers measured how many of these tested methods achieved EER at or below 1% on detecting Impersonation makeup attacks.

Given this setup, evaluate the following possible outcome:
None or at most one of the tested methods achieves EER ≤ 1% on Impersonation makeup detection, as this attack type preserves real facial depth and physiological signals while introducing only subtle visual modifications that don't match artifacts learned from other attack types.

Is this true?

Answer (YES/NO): NO